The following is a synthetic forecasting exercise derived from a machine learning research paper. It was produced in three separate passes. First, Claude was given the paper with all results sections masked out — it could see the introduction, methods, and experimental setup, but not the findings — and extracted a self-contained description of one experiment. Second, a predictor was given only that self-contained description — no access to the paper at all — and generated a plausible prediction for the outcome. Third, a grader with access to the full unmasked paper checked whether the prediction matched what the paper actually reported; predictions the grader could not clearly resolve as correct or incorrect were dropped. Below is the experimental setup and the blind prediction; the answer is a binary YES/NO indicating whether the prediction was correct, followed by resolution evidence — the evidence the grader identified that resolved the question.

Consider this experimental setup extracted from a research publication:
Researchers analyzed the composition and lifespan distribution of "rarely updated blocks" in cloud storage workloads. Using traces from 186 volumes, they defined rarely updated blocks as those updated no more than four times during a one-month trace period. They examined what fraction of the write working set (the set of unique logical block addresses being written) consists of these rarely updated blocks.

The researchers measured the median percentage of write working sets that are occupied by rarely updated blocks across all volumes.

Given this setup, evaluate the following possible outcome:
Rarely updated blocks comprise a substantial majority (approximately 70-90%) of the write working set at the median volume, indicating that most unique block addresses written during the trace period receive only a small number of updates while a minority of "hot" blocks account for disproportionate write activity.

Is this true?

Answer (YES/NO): YES